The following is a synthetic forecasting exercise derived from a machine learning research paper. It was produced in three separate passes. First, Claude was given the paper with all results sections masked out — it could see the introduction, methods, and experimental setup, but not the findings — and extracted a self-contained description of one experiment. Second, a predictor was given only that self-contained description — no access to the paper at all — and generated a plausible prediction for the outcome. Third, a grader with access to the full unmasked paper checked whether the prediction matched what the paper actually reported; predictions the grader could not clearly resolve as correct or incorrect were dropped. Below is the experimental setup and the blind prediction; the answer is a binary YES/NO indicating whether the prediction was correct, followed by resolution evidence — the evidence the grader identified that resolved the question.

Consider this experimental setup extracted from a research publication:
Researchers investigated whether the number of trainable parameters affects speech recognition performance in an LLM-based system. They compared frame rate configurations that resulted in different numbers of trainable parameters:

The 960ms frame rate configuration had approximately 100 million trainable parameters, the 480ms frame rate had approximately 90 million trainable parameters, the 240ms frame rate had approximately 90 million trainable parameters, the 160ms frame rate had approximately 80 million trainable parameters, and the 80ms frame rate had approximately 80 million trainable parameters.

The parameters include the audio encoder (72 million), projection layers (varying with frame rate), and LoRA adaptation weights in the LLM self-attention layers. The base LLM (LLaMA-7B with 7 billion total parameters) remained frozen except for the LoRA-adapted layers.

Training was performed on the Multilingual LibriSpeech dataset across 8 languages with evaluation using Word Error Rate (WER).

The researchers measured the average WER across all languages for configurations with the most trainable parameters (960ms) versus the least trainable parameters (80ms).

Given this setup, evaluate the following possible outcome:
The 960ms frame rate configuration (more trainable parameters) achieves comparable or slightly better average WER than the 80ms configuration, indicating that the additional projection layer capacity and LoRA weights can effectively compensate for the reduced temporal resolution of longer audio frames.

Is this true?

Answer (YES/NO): NO